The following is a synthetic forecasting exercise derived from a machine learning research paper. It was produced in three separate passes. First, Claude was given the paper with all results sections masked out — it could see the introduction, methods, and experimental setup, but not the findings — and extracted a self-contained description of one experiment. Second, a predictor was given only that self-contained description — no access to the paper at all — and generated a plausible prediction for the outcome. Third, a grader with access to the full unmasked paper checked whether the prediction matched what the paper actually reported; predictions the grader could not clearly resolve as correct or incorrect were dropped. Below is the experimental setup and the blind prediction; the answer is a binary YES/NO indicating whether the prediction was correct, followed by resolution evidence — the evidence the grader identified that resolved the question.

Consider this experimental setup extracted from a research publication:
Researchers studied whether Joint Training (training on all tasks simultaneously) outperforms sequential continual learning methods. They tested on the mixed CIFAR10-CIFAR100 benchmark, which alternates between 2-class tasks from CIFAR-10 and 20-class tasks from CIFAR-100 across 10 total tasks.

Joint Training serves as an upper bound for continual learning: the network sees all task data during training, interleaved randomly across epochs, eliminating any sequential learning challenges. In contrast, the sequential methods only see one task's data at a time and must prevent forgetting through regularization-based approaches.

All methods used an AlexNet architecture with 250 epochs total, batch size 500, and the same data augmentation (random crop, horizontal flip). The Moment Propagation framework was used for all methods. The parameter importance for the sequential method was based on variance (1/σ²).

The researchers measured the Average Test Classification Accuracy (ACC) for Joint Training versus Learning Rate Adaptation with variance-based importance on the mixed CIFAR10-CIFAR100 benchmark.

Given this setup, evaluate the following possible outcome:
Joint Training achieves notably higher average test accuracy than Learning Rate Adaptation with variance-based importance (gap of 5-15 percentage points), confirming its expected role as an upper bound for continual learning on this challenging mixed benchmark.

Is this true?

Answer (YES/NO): YES